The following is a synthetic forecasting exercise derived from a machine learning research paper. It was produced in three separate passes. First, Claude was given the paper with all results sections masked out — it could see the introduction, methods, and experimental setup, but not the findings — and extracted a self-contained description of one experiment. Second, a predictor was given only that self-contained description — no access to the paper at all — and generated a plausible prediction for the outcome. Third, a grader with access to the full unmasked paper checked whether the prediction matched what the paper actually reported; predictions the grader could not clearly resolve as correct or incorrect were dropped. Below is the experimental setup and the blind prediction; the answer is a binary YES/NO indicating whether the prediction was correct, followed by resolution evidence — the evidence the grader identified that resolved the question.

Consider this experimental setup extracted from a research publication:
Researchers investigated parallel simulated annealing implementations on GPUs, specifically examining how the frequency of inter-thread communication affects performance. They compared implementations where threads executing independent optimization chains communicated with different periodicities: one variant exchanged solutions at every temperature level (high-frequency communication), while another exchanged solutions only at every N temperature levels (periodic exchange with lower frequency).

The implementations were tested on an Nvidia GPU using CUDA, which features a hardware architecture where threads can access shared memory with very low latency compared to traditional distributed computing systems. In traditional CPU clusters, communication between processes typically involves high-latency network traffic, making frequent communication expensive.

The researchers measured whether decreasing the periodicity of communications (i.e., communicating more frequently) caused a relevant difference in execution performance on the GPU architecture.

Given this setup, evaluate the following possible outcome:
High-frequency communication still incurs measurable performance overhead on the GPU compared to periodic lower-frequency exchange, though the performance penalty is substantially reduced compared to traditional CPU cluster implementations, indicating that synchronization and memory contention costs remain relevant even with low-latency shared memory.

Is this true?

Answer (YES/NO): NO